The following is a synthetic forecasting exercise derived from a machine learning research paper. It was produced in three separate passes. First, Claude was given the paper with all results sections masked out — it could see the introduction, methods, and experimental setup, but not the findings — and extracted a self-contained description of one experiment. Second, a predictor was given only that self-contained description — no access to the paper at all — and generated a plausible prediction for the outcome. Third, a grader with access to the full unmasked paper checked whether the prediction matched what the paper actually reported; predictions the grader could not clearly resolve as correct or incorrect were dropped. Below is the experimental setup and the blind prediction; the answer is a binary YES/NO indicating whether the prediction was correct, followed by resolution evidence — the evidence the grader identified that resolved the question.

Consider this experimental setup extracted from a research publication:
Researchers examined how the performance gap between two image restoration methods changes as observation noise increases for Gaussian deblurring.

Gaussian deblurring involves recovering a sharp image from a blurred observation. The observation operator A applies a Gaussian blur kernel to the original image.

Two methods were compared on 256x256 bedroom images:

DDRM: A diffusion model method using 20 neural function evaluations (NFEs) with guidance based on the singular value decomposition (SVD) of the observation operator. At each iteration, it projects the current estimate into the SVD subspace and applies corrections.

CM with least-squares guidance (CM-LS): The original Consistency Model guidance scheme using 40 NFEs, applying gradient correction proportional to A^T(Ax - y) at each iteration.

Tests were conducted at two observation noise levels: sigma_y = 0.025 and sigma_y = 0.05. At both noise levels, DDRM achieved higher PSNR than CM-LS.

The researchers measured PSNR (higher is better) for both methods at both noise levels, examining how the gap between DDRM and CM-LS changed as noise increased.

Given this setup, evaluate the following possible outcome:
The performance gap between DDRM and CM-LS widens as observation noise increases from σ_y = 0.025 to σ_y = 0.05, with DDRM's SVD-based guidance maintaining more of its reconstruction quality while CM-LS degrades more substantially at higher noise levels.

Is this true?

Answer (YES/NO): YES